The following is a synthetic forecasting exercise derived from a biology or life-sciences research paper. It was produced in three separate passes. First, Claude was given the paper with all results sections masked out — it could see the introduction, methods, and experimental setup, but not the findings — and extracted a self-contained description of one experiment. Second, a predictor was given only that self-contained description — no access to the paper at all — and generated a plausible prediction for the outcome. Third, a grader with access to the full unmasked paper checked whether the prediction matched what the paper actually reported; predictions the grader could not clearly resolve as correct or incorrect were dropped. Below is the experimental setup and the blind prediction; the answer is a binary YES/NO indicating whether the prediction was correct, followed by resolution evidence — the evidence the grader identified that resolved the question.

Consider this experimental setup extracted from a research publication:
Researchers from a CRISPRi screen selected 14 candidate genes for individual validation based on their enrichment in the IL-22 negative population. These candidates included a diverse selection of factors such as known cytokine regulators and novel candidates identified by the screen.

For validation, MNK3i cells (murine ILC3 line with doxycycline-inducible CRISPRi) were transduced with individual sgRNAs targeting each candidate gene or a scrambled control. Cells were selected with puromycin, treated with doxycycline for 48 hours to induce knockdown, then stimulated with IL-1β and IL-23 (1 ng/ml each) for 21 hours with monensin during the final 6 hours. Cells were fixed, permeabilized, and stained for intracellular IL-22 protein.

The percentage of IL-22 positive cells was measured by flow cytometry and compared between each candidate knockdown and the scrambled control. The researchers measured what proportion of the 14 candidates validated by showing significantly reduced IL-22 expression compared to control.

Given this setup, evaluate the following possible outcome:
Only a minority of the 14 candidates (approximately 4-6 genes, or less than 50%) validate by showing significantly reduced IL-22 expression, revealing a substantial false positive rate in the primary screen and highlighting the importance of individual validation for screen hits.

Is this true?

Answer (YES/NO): NO